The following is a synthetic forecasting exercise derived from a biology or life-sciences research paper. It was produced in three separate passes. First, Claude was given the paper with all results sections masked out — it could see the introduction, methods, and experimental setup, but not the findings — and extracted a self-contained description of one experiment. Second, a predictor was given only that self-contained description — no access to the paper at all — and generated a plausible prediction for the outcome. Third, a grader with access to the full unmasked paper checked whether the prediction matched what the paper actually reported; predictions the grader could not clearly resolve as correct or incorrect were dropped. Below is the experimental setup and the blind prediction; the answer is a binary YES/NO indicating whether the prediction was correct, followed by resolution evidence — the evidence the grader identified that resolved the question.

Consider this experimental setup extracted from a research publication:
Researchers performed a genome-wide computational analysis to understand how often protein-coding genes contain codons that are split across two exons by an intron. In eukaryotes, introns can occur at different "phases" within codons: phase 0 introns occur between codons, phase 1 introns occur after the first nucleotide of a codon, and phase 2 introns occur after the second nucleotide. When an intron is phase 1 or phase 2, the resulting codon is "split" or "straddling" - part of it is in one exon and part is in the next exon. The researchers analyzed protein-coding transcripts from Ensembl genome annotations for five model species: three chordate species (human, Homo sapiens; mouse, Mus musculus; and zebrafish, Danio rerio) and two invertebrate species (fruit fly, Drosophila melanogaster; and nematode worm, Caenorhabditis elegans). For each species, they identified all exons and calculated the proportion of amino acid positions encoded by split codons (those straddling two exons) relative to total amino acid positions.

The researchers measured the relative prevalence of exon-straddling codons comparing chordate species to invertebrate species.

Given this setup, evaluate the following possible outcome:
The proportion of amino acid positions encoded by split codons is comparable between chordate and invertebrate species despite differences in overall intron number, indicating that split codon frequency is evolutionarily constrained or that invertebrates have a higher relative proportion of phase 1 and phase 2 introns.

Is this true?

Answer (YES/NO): NO